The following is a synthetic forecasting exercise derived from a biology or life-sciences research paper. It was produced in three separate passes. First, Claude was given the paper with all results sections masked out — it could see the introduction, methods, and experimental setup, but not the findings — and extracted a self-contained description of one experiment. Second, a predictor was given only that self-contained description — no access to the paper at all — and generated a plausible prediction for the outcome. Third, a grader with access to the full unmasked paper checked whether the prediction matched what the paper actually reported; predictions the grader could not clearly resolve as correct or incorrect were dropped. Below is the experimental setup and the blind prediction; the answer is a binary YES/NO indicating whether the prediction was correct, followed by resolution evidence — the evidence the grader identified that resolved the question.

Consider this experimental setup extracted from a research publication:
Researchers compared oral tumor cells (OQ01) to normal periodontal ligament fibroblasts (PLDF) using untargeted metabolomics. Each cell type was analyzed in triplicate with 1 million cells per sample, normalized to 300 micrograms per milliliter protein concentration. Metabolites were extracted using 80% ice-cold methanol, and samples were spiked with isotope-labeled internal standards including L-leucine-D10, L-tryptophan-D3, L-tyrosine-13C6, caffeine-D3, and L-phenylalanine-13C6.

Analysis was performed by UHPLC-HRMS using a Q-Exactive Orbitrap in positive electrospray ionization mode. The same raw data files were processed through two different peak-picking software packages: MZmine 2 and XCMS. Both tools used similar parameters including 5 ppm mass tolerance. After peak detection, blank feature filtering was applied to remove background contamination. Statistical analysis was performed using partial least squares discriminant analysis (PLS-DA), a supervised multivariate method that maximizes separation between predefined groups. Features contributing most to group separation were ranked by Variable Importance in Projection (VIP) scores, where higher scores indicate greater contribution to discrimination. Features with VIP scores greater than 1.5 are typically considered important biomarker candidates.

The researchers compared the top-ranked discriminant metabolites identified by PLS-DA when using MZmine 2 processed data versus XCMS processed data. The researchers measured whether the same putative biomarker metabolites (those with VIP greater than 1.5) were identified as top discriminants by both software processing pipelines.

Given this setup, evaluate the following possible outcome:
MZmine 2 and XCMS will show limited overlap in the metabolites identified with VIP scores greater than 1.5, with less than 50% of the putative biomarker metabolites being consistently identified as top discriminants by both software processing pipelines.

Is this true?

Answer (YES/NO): YES